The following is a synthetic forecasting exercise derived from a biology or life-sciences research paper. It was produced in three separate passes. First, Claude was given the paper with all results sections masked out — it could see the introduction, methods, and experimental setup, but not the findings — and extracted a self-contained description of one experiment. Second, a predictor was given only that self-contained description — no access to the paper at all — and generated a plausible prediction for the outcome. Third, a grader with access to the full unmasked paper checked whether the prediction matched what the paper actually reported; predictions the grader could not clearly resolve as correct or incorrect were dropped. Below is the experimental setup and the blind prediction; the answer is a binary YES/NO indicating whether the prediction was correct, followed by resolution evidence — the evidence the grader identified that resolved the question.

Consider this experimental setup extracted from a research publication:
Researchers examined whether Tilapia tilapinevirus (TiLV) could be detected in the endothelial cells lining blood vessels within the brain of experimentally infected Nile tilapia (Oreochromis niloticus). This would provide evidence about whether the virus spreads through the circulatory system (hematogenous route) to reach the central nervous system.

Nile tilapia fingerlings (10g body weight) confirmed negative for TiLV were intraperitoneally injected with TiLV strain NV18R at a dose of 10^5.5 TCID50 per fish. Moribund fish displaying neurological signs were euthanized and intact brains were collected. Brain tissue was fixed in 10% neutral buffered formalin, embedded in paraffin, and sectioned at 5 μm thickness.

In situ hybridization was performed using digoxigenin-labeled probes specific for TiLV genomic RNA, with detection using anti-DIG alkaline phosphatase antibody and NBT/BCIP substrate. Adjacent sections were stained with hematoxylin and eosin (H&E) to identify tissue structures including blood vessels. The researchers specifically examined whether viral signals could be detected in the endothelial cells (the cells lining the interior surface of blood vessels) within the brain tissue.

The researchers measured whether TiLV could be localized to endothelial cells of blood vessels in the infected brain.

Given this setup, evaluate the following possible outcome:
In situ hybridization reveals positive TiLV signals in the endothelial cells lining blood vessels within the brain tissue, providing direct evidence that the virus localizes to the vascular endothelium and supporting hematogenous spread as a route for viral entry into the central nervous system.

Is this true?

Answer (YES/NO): YES